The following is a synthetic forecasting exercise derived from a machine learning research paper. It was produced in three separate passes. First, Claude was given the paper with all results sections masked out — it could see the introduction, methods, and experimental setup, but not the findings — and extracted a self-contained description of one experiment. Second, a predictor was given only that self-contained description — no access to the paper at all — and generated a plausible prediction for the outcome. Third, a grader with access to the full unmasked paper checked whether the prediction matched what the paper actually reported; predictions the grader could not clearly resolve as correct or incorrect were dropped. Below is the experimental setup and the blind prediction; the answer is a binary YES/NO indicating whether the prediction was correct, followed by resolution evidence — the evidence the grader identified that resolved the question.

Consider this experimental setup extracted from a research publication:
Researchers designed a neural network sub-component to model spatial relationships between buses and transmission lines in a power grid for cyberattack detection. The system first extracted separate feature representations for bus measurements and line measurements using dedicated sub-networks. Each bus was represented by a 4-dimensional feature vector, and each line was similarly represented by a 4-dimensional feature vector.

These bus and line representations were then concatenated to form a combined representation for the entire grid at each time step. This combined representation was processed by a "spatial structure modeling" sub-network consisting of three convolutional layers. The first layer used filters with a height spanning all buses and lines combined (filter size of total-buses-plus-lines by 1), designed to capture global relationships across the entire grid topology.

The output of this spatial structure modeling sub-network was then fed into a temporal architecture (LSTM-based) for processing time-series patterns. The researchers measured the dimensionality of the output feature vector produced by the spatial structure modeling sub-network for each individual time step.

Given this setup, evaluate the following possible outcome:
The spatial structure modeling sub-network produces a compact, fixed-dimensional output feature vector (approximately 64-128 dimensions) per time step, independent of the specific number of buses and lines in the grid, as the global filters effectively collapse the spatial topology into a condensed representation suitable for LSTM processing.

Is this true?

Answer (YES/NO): YES